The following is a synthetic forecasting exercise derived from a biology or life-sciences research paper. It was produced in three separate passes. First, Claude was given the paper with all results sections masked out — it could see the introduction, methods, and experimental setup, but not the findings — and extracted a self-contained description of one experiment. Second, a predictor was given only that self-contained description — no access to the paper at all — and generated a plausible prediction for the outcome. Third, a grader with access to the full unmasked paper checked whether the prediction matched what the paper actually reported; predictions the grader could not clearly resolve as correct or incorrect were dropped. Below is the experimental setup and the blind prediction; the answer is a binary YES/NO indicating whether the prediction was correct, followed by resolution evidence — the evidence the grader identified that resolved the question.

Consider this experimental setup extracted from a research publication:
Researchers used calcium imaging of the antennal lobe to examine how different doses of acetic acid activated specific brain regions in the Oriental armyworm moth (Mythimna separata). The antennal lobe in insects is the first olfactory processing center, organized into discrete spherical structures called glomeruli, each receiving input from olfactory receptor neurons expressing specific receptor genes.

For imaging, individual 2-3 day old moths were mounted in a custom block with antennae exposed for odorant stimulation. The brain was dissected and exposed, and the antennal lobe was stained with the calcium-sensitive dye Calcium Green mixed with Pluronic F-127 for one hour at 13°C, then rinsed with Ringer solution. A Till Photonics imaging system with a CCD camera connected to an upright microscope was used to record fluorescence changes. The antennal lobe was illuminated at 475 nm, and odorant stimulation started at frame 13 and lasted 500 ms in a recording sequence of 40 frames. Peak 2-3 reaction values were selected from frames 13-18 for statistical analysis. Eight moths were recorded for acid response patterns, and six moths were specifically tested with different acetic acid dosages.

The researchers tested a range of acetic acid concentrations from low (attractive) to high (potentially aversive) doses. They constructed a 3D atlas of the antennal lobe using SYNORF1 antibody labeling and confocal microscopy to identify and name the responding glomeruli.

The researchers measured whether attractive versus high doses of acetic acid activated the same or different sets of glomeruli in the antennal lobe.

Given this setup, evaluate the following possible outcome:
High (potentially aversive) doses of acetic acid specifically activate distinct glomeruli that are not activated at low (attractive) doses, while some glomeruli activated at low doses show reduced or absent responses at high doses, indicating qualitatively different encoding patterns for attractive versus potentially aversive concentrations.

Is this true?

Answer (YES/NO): NO